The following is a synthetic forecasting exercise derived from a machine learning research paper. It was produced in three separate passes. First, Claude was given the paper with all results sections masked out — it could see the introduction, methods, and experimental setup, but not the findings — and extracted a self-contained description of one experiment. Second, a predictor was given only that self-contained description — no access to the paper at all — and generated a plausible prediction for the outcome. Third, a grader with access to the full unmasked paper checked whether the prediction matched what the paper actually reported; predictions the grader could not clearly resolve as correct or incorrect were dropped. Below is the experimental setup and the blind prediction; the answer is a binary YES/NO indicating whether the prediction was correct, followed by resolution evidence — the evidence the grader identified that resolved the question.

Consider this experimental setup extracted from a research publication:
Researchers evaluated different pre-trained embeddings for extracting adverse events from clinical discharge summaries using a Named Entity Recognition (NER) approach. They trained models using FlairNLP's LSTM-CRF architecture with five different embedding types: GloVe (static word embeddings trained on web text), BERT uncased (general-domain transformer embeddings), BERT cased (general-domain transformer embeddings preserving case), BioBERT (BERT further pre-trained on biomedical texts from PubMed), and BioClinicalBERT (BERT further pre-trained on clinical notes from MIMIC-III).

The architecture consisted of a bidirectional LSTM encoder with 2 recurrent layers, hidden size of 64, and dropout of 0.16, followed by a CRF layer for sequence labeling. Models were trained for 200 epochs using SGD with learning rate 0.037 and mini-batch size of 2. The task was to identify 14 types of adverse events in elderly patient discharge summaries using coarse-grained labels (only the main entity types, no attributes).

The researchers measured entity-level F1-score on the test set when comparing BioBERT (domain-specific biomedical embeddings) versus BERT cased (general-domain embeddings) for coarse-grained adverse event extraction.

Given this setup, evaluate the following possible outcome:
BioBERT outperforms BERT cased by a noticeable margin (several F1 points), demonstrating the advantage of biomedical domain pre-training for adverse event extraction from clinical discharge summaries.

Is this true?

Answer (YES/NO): NO